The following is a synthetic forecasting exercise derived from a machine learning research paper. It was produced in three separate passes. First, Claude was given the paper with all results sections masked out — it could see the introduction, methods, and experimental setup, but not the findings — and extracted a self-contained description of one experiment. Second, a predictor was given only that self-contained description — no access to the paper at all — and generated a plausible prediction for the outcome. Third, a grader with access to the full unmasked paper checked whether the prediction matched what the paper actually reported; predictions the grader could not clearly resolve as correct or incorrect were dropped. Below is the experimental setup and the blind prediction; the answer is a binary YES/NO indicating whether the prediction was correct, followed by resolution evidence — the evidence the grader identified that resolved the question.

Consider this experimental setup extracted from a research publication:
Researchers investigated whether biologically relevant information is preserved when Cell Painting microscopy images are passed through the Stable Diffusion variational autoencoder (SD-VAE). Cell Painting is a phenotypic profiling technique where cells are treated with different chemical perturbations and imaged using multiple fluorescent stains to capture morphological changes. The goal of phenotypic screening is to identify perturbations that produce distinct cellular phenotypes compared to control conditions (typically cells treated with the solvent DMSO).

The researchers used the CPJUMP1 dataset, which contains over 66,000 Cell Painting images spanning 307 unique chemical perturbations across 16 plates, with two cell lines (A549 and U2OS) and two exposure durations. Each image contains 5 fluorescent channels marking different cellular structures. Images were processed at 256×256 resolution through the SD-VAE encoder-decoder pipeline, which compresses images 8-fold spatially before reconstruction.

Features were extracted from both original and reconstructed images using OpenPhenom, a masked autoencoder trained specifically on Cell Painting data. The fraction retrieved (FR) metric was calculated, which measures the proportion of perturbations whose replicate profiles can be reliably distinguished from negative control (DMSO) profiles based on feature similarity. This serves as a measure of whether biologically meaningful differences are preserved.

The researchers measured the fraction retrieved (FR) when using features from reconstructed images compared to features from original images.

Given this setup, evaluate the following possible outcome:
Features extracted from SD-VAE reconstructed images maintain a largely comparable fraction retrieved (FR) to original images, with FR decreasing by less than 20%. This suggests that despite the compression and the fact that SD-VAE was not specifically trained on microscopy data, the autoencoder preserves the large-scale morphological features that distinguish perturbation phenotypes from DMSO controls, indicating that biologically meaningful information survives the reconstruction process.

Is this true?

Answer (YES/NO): YES